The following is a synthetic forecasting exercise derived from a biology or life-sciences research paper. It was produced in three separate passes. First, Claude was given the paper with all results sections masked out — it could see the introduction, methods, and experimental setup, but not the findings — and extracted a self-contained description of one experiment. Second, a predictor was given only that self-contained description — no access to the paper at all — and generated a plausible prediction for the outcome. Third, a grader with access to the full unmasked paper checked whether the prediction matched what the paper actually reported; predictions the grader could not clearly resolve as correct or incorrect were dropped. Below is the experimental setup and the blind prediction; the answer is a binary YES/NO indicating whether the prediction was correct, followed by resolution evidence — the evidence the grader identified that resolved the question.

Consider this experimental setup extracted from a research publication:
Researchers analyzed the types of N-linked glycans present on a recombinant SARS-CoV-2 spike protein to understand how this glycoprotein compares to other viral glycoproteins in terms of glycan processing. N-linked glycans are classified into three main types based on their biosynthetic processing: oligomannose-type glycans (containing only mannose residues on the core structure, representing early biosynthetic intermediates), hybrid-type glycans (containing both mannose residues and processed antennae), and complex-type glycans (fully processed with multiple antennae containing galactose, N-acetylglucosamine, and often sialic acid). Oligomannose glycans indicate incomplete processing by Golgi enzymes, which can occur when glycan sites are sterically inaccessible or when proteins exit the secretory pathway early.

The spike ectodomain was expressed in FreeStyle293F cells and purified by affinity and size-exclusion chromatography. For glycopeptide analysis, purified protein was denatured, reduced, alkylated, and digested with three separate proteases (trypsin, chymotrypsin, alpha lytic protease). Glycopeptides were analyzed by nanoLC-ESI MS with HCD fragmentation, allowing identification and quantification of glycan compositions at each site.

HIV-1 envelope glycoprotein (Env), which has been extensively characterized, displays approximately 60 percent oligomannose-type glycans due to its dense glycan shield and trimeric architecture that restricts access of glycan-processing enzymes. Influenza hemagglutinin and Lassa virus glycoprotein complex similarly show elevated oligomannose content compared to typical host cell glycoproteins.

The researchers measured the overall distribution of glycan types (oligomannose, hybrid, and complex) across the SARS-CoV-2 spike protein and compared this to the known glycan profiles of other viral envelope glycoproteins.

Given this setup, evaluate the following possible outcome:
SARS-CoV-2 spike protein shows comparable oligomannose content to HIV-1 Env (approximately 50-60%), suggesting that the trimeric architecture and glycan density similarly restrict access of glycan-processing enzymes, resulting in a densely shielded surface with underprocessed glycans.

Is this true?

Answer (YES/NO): NO